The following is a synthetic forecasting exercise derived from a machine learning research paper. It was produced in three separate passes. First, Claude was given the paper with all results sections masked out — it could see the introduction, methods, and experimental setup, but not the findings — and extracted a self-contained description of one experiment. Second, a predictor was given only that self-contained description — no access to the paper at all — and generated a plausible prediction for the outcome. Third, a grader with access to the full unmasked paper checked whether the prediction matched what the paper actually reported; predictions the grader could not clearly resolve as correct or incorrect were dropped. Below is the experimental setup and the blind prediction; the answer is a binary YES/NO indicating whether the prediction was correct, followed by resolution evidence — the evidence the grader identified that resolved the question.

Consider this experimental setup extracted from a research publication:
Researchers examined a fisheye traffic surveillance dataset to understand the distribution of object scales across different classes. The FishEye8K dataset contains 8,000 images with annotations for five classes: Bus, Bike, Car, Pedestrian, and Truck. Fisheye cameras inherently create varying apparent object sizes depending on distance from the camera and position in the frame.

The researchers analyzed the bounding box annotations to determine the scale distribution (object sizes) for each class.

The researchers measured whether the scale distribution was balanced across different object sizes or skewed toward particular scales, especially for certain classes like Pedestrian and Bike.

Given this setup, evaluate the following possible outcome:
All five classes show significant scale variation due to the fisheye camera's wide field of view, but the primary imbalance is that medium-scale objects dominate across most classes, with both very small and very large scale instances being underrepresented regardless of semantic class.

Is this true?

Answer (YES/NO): NO